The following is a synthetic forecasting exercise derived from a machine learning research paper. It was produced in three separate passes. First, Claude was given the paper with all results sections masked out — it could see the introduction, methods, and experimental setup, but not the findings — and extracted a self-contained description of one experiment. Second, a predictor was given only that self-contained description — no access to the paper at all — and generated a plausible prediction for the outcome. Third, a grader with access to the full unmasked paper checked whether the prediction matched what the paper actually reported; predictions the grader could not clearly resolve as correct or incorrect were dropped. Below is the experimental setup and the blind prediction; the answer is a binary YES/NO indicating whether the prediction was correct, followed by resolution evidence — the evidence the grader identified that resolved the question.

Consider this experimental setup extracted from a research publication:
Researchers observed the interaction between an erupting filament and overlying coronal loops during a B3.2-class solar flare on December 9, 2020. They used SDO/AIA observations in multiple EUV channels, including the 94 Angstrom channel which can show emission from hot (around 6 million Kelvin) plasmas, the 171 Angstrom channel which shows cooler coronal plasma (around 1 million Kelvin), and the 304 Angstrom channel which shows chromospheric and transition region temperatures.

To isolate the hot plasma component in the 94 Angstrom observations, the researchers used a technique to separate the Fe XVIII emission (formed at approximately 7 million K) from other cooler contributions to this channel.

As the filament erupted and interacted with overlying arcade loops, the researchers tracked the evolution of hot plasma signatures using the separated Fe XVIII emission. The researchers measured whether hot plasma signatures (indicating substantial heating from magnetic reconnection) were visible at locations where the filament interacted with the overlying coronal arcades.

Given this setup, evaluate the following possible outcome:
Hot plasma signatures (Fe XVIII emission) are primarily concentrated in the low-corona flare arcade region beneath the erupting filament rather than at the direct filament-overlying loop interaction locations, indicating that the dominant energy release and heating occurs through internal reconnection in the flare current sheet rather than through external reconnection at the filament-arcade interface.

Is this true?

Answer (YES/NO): NO